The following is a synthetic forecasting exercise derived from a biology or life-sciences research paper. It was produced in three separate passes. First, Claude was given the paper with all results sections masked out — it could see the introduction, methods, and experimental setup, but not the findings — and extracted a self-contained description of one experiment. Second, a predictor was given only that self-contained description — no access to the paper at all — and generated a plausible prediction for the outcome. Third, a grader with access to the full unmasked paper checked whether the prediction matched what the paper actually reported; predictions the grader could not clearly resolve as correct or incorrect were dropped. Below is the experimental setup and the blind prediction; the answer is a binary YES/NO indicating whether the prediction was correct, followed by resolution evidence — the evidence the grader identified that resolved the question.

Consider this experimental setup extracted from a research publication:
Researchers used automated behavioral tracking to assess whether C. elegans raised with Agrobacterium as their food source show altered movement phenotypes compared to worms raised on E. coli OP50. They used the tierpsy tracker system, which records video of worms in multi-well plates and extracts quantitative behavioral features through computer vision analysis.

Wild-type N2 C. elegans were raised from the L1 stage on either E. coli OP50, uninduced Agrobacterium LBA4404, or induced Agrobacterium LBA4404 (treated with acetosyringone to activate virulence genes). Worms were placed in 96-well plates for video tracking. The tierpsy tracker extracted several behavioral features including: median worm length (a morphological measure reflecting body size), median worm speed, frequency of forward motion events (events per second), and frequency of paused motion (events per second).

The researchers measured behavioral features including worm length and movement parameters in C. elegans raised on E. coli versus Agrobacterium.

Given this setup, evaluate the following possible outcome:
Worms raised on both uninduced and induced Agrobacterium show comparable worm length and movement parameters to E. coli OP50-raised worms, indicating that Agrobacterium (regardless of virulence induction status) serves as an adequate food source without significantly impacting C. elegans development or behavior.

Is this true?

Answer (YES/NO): NO